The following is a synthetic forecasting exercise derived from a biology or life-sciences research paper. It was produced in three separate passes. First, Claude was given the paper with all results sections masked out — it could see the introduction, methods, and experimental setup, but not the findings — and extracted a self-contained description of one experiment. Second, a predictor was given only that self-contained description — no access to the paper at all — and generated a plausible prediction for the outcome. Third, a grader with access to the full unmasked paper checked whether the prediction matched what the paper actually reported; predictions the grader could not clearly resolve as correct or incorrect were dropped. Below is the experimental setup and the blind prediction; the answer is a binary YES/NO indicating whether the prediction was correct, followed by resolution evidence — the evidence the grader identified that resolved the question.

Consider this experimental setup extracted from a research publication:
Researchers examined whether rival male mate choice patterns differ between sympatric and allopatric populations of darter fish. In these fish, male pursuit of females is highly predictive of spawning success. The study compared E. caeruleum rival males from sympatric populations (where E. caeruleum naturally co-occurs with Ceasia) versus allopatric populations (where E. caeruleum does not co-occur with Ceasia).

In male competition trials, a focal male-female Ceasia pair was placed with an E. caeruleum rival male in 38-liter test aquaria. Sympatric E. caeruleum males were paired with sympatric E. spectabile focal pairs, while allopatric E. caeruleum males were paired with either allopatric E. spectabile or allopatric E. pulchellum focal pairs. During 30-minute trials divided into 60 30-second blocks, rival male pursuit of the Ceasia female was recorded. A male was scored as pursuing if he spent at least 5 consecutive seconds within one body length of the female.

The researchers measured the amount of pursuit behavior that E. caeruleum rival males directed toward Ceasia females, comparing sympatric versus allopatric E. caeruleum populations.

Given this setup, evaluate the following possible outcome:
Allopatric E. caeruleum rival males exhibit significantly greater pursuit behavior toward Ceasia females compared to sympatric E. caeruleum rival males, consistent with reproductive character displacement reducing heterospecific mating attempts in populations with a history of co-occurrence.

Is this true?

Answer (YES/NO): YES